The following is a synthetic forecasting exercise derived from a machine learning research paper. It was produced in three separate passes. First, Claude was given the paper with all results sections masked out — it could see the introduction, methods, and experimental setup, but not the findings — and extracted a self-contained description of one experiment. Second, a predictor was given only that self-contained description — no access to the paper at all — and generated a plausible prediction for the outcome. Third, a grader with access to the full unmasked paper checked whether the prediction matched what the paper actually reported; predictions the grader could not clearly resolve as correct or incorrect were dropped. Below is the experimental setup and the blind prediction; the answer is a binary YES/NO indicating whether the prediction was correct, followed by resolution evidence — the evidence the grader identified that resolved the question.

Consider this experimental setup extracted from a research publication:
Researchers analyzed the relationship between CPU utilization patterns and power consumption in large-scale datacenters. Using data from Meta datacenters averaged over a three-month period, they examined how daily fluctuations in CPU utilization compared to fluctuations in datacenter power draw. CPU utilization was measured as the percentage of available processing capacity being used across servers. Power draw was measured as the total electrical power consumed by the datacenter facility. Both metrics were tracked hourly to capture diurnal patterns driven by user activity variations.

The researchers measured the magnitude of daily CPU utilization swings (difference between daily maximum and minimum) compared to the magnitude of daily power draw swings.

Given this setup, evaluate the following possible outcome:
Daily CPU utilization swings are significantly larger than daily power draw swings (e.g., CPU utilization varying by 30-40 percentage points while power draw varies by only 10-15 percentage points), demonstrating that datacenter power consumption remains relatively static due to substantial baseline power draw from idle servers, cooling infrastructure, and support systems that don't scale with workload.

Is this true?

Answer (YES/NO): NO